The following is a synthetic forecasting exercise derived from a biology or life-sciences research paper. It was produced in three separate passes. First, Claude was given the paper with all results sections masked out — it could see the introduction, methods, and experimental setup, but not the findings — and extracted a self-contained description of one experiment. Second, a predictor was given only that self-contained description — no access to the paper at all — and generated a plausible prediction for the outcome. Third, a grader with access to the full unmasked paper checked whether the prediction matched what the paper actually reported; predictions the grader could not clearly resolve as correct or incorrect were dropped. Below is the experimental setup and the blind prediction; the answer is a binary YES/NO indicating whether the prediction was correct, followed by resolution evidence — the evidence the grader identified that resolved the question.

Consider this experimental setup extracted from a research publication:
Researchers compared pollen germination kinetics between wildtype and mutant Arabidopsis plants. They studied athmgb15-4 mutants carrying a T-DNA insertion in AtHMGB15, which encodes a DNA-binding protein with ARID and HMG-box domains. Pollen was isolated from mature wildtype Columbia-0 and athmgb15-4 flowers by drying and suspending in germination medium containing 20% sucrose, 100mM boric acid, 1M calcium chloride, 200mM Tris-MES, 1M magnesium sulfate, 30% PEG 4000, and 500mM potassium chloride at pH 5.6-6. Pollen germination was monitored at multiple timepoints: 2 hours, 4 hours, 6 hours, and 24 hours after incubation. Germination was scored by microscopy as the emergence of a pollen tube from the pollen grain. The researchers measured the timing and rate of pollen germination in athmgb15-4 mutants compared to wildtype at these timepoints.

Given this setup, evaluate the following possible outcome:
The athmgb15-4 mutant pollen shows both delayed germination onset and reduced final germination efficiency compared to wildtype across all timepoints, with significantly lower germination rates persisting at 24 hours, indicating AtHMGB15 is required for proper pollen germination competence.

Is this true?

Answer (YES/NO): YES